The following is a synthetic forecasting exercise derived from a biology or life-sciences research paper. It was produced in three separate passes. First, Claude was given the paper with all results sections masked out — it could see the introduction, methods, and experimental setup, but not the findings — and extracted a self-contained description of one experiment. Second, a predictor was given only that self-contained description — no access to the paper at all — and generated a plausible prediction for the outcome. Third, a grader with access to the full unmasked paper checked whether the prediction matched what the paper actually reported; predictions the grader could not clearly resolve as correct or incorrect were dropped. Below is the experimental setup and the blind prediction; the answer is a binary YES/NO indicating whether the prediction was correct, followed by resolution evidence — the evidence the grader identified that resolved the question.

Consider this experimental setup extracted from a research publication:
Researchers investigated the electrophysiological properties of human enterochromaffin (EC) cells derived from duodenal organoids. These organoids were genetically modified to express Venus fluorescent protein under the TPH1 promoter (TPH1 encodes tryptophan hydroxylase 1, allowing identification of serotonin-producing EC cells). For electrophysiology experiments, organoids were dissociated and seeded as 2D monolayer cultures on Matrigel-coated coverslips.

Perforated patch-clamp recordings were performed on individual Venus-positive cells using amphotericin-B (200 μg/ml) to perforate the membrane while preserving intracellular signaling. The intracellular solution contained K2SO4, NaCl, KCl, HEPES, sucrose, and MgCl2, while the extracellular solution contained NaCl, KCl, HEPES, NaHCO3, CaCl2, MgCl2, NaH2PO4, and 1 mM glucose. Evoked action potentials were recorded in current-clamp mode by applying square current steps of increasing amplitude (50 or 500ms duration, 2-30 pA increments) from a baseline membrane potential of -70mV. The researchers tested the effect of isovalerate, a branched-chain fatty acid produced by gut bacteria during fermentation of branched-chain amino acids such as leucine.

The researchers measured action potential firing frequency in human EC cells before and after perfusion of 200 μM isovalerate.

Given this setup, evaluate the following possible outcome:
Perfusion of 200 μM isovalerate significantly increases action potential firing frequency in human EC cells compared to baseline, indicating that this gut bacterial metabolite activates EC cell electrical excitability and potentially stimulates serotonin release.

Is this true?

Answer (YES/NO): YES